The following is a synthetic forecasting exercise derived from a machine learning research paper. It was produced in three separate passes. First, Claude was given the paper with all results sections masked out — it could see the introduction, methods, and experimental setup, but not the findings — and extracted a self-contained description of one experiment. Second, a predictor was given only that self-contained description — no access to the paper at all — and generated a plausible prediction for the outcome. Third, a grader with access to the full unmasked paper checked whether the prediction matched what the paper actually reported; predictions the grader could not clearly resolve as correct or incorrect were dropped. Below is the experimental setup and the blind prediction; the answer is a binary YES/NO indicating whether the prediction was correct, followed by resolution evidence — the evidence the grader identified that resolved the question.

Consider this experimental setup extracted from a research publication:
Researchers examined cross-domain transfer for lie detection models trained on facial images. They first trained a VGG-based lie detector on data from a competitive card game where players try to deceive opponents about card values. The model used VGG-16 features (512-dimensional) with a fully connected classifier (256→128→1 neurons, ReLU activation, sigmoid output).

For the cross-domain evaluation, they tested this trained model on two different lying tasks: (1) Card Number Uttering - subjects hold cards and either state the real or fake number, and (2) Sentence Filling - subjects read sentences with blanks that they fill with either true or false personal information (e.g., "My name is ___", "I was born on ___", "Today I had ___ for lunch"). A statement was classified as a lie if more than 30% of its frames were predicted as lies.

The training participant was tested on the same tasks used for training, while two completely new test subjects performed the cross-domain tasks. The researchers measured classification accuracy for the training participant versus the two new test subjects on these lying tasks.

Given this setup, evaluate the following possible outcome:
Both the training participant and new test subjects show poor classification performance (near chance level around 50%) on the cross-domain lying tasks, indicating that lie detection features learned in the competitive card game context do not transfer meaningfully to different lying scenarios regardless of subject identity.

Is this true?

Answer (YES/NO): NO